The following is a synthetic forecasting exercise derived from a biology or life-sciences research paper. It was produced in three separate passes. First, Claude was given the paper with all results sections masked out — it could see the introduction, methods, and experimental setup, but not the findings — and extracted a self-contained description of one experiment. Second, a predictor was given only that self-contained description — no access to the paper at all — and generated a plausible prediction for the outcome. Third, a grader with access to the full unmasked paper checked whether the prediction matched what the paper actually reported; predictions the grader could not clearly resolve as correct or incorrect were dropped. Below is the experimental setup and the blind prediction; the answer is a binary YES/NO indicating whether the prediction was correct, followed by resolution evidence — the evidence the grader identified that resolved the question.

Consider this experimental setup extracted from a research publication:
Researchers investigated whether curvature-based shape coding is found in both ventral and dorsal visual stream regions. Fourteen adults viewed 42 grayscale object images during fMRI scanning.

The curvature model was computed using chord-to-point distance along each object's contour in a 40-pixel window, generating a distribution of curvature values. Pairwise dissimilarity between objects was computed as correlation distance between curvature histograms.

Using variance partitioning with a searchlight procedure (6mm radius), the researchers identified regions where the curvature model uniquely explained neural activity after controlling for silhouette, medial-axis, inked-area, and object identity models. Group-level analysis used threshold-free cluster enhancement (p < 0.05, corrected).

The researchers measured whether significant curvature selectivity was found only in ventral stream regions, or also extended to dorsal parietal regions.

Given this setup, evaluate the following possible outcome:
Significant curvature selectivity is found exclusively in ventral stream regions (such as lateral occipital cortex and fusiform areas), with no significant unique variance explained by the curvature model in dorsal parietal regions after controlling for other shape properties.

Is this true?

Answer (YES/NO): NO